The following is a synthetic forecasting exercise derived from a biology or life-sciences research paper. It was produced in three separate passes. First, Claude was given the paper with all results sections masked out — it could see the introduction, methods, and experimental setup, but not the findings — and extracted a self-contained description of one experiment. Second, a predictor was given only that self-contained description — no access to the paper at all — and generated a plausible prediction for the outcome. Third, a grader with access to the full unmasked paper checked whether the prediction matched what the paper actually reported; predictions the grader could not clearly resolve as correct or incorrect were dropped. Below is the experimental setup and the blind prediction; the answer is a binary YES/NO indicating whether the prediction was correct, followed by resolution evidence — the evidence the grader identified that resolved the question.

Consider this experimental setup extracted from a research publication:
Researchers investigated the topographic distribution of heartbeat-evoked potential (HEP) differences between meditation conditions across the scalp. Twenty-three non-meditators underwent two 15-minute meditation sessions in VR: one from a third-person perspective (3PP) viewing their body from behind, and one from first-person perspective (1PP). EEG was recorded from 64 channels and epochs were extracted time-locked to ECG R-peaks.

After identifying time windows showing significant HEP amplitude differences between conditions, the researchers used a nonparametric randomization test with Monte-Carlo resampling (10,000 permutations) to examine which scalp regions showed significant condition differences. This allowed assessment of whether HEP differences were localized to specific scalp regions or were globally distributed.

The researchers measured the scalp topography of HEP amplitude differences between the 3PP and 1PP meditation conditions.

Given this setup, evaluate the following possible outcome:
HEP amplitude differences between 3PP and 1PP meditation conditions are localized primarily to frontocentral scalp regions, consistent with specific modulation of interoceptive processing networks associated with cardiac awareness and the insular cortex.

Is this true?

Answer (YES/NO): NO